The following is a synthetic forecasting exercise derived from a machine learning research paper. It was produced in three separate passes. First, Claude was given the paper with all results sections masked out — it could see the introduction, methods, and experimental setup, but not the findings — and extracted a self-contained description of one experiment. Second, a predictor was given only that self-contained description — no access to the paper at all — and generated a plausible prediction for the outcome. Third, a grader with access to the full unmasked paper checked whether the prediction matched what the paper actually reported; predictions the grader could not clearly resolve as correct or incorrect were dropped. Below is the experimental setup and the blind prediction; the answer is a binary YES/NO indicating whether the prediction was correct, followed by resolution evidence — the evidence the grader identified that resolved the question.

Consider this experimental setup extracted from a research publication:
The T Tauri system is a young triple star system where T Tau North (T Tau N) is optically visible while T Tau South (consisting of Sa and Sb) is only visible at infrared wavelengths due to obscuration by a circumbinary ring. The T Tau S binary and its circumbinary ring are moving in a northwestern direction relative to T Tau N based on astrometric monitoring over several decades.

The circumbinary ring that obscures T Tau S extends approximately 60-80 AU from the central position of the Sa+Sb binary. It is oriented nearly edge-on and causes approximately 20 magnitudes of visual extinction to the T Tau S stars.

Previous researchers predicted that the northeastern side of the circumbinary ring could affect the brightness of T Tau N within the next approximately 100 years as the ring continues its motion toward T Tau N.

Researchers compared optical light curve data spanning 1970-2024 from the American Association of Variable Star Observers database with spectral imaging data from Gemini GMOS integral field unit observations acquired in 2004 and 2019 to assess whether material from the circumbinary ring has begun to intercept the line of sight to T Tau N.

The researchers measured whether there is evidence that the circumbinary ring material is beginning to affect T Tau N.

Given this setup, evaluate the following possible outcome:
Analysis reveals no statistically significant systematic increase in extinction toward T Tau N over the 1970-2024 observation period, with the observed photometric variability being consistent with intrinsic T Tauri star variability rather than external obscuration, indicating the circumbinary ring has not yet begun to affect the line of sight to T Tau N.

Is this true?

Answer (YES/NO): NO